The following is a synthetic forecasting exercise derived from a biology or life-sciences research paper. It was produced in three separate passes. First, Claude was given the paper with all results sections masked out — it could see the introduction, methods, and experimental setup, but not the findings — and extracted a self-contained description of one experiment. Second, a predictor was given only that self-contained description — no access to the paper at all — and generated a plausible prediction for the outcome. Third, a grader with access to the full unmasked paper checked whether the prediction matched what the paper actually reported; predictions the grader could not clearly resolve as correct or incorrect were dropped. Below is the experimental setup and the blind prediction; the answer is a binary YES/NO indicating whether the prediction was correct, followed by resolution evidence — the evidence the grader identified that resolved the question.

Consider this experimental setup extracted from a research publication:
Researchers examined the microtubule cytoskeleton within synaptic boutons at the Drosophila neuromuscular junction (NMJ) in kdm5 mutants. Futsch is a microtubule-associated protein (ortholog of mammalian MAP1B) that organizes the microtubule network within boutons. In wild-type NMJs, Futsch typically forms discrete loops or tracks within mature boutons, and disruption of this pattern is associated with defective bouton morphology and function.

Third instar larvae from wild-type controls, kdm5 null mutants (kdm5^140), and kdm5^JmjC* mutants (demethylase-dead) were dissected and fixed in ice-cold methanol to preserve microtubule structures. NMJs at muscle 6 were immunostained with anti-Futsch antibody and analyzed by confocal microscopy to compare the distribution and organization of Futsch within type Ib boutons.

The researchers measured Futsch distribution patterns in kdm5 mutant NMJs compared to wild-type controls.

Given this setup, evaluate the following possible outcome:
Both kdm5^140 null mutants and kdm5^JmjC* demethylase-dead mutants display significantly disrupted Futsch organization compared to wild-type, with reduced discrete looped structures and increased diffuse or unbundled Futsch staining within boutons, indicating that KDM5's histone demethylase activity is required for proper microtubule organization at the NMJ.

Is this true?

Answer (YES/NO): NO